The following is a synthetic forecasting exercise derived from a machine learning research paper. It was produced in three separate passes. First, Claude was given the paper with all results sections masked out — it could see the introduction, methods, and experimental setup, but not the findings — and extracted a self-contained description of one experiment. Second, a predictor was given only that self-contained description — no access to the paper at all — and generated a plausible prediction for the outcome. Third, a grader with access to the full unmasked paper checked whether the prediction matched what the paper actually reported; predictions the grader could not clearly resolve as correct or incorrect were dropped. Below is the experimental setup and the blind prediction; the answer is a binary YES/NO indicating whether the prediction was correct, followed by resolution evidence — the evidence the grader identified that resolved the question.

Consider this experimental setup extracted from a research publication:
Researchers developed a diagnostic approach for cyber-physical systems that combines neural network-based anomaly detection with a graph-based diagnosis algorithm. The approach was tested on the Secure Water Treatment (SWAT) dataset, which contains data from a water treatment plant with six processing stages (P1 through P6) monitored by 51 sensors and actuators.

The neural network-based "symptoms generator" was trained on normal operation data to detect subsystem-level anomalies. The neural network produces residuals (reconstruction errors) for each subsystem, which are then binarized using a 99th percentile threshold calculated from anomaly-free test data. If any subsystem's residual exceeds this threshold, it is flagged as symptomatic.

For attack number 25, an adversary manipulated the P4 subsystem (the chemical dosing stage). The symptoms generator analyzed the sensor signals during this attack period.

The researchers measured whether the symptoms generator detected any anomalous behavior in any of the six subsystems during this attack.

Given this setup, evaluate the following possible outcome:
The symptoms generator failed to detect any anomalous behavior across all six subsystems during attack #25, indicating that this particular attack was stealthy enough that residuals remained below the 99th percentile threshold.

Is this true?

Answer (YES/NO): YES